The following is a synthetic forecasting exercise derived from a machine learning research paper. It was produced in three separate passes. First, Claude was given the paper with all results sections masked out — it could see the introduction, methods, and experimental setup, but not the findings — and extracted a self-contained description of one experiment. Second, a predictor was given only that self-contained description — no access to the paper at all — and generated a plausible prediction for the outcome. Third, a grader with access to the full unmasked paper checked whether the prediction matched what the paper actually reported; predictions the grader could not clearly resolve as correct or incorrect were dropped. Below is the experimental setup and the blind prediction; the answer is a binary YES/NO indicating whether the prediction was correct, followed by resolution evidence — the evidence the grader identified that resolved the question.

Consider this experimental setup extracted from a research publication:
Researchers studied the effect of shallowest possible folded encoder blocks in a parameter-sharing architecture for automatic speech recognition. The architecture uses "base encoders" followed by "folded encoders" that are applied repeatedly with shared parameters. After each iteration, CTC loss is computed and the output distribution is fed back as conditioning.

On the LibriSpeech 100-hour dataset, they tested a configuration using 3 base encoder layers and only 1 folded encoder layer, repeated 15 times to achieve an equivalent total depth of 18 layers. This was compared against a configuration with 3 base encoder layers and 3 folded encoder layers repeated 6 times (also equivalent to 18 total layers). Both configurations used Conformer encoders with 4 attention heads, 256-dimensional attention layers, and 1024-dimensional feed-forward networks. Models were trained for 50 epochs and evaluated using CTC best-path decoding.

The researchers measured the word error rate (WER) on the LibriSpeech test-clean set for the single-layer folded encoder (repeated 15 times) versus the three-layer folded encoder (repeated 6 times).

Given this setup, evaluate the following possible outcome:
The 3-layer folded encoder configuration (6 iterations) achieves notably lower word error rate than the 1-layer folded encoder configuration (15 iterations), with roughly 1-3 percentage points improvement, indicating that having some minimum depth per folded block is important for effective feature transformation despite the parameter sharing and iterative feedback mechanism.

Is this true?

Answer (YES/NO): YES